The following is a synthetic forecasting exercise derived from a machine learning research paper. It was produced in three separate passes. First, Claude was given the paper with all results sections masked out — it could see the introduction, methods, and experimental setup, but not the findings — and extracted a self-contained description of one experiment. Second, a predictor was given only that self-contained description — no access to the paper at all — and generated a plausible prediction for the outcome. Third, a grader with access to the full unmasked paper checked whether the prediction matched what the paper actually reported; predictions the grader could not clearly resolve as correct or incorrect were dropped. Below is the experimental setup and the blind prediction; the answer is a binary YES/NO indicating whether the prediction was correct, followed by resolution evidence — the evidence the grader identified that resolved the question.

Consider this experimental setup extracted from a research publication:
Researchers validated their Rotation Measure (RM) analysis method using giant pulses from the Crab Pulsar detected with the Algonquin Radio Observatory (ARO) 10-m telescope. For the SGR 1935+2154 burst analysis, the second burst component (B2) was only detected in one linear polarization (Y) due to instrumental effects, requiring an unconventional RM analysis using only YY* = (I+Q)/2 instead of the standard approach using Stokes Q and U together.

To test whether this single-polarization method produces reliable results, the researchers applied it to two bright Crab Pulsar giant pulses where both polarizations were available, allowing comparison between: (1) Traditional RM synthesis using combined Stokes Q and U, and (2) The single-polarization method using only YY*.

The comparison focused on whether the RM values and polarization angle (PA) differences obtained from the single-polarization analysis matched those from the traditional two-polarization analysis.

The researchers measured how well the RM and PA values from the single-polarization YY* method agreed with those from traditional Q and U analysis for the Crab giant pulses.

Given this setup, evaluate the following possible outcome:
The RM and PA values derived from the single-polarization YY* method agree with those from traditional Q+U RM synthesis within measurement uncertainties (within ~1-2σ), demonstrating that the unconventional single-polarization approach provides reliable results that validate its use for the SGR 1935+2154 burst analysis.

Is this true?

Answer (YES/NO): YES